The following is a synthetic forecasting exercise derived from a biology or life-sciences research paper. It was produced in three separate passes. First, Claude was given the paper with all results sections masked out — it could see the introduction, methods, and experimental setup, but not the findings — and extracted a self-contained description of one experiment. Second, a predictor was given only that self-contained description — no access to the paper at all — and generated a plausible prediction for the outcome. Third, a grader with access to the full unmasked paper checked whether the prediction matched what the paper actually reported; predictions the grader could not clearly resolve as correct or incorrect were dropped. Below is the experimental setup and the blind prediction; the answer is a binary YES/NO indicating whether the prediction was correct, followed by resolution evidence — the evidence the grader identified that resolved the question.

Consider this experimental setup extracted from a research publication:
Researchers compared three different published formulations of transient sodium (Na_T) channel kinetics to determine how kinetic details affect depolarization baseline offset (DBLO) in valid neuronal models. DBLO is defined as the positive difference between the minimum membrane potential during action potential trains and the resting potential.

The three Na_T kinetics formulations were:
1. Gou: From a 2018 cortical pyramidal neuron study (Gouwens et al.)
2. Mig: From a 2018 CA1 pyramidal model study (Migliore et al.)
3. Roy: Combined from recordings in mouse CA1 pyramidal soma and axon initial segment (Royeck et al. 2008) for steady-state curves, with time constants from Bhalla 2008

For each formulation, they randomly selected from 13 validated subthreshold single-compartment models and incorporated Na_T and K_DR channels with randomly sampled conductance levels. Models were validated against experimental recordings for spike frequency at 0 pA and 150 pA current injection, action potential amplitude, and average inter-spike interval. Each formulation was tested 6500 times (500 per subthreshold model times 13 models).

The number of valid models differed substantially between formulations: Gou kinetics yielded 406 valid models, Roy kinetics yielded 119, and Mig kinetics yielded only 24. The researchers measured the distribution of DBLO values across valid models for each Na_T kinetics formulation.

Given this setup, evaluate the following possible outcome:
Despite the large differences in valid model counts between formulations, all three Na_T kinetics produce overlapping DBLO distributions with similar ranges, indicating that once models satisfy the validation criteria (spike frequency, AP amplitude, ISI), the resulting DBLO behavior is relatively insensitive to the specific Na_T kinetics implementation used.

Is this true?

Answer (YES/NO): NO